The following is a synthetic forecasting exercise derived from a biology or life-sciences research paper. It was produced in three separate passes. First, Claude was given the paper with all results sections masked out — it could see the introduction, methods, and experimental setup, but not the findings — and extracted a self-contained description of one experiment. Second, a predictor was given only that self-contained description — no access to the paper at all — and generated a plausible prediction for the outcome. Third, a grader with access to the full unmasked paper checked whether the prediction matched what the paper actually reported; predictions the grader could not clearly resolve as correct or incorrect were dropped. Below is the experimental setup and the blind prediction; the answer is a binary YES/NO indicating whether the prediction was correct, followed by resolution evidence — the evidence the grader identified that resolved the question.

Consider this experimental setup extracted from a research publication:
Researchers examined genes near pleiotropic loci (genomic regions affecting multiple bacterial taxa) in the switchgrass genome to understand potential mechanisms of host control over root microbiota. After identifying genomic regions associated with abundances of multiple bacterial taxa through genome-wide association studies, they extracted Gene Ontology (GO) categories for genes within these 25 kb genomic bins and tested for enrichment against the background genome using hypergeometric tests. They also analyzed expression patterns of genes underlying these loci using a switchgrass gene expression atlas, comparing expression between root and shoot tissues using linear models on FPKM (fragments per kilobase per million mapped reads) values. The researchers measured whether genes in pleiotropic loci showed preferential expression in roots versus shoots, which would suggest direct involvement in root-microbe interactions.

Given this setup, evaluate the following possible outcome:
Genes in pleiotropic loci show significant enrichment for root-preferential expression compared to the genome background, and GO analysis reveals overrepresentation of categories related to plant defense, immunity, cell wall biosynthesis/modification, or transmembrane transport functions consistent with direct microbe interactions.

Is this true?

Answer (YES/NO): NO